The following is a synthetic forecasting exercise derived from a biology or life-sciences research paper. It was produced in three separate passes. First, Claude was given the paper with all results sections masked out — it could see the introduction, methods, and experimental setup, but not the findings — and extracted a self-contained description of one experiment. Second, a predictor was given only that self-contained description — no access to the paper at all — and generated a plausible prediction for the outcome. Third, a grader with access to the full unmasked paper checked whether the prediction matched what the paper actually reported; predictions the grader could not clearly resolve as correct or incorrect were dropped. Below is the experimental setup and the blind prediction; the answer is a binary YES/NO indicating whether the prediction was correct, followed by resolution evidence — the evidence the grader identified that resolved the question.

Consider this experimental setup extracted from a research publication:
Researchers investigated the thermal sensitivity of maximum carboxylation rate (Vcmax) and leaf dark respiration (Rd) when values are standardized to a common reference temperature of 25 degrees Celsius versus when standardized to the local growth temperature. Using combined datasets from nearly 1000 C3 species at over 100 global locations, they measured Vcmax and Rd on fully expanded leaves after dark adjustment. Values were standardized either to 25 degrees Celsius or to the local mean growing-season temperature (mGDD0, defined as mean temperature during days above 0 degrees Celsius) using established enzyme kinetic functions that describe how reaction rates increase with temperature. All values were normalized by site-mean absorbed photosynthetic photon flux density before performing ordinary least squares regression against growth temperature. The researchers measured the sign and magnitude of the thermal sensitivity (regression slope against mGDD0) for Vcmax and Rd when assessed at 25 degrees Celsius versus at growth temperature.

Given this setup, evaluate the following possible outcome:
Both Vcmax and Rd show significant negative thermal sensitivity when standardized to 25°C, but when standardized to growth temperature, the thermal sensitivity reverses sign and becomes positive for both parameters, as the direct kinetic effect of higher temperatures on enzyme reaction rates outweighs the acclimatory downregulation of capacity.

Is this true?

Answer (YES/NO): YES